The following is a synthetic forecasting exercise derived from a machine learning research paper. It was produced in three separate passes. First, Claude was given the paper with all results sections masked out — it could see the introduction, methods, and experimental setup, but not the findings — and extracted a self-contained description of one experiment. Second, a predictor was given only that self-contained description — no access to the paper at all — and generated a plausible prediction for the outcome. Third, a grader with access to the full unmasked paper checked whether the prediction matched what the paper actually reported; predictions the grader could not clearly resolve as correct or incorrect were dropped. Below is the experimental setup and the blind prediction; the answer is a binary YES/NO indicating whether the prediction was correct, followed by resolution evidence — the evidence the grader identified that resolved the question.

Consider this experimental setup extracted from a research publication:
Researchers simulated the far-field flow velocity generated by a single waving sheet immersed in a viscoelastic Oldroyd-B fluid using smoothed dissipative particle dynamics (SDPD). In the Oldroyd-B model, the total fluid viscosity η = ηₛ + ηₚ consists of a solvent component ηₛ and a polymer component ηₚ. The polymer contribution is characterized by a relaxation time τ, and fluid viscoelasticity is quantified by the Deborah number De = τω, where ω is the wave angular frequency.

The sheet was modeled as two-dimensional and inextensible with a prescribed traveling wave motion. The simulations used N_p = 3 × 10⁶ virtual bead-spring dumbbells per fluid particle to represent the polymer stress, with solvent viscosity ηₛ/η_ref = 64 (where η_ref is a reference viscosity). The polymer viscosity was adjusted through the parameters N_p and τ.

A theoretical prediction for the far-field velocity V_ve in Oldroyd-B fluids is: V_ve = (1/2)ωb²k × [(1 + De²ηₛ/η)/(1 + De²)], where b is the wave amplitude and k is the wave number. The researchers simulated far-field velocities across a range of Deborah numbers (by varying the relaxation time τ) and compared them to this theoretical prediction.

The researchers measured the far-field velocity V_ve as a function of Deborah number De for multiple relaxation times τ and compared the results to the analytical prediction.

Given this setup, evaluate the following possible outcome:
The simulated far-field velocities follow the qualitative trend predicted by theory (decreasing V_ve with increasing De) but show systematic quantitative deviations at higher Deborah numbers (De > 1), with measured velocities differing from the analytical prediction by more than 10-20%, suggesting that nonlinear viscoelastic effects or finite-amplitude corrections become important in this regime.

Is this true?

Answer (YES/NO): NO